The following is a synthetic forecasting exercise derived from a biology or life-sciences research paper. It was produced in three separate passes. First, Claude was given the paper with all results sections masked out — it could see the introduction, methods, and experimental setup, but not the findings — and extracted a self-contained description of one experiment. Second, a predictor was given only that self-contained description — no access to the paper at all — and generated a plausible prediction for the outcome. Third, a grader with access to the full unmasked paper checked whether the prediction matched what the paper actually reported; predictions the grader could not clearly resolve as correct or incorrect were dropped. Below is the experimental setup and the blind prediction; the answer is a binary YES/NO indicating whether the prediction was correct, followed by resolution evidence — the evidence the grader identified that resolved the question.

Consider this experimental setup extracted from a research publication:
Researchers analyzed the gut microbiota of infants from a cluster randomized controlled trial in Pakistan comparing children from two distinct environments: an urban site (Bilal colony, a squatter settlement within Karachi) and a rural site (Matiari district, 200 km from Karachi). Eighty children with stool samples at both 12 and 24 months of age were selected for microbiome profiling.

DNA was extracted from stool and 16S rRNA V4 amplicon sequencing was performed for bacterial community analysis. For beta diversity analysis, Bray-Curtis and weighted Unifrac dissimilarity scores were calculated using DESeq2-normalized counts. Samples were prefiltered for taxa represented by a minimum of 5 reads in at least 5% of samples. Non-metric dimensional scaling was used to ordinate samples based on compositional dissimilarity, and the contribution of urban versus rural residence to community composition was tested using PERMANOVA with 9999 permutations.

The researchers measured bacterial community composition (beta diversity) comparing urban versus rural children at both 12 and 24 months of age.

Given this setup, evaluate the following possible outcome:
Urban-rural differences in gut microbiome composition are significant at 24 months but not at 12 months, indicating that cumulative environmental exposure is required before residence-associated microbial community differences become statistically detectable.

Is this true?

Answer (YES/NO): NO